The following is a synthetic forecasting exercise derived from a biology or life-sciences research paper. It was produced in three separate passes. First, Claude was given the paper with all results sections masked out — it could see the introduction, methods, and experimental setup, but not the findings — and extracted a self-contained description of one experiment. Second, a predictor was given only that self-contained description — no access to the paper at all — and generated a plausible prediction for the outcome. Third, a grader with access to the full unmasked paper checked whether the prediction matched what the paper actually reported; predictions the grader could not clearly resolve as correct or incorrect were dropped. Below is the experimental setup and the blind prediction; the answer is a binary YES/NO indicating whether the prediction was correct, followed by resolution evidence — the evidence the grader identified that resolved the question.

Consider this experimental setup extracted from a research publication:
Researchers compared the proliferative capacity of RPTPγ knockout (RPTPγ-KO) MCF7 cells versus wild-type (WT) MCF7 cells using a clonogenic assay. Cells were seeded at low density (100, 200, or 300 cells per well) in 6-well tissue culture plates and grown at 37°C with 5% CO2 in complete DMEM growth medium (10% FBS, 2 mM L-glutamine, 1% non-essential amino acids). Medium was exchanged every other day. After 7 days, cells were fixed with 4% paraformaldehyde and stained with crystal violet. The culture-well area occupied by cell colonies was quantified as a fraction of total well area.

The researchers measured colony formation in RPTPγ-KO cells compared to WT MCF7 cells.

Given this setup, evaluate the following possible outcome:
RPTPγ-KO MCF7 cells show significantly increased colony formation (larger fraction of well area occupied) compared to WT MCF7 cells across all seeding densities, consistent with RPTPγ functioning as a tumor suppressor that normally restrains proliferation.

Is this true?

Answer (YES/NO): NO